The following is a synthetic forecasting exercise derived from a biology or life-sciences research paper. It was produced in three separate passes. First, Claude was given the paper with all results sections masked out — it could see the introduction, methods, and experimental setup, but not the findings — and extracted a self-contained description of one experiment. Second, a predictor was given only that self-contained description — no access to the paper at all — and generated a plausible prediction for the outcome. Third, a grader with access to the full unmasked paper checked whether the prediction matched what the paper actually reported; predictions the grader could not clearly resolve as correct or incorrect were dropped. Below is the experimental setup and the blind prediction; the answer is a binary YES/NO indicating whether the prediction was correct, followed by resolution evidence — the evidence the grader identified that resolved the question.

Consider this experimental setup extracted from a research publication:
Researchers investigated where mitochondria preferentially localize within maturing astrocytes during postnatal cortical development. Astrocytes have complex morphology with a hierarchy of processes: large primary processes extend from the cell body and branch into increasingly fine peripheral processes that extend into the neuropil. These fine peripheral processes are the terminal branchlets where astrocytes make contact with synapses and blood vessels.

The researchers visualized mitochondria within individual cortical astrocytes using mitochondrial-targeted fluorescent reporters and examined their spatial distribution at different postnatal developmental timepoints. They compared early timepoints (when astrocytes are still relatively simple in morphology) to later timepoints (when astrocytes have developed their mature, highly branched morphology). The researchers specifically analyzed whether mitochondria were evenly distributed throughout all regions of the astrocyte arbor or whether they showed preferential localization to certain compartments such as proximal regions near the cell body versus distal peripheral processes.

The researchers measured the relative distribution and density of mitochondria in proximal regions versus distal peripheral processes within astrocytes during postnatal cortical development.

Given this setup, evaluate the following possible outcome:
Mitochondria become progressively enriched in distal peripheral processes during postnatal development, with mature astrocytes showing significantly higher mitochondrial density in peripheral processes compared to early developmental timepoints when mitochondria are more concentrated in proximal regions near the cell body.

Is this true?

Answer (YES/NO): NO